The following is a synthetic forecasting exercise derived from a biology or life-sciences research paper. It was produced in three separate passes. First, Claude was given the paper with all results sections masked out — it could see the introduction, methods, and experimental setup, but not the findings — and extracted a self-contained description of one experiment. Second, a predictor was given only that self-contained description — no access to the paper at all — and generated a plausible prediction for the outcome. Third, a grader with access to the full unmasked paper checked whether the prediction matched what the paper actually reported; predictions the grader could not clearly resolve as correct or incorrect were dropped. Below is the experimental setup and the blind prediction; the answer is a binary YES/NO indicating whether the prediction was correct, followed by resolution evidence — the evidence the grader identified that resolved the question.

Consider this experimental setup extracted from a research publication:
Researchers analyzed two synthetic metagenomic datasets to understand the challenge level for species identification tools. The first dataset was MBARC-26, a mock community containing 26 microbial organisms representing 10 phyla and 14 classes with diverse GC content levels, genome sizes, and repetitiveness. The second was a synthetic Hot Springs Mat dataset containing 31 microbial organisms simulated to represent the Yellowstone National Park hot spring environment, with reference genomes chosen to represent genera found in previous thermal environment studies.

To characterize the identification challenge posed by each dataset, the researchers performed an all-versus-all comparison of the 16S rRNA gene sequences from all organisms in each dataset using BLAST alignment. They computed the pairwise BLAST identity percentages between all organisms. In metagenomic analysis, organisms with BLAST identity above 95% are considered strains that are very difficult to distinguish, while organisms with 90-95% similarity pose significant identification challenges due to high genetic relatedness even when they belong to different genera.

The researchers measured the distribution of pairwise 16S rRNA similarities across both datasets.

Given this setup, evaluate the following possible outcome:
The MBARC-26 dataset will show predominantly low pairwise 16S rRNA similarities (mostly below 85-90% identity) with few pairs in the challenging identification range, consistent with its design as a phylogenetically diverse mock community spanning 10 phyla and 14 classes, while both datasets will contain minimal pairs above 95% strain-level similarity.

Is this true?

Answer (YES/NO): NO